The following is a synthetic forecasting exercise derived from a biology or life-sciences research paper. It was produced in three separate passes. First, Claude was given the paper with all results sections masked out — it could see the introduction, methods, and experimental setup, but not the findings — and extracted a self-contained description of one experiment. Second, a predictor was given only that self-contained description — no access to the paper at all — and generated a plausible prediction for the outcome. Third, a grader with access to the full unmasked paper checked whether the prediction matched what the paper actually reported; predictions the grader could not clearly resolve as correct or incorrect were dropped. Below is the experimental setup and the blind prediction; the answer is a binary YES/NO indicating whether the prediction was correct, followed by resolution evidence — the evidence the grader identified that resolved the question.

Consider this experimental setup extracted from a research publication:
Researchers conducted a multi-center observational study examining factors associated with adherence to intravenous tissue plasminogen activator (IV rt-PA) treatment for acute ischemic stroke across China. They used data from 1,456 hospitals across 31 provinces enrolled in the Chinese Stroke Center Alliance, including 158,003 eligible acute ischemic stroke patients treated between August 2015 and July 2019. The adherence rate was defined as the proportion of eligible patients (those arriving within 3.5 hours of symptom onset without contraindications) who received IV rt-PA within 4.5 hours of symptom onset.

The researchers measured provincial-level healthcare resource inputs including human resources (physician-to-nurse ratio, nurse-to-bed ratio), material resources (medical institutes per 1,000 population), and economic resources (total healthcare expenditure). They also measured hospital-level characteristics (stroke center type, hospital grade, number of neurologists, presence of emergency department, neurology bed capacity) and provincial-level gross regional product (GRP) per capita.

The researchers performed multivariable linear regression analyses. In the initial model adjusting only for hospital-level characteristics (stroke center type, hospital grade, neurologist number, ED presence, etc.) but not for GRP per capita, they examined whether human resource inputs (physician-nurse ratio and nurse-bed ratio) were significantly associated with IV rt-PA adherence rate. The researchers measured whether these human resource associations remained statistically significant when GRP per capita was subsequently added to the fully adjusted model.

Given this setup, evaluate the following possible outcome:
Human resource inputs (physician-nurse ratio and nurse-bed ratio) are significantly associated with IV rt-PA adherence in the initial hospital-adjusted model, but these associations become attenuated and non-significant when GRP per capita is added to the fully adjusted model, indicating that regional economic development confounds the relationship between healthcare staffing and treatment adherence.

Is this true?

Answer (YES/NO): YES